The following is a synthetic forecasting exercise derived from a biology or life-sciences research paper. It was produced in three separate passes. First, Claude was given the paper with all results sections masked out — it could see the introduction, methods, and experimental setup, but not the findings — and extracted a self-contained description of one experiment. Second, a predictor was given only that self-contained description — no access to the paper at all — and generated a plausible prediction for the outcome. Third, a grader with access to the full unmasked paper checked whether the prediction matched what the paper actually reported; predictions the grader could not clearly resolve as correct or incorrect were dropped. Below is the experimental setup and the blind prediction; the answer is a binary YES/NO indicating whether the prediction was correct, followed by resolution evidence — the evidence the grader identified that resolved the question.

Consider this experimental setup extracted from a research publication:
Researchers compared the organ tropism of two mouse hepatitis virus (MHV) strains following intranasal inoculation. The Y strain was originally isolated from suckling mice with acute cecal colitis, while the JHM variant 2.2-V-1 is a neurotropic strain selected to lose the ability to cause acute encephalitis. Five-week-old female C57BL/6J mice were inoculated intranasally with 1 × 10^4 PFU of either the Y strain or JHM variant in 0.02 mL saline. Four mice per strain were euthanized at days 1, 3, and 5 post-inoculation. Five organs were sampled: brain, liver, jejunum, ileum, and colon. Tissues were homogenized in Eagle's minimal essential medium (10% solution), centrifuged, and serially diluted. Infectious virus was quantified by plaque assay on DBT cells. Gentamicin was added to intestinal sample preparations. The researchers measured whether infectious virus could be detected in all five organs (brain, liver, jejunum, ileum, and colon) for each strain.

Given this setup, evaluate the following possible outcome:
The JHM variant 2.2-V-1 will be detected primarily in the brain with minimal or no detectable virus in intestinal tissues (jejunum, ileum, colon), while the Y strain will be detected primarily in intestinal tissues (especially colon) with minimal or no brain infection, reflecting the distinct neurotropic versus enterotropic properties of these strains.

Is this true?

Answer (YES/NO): NO